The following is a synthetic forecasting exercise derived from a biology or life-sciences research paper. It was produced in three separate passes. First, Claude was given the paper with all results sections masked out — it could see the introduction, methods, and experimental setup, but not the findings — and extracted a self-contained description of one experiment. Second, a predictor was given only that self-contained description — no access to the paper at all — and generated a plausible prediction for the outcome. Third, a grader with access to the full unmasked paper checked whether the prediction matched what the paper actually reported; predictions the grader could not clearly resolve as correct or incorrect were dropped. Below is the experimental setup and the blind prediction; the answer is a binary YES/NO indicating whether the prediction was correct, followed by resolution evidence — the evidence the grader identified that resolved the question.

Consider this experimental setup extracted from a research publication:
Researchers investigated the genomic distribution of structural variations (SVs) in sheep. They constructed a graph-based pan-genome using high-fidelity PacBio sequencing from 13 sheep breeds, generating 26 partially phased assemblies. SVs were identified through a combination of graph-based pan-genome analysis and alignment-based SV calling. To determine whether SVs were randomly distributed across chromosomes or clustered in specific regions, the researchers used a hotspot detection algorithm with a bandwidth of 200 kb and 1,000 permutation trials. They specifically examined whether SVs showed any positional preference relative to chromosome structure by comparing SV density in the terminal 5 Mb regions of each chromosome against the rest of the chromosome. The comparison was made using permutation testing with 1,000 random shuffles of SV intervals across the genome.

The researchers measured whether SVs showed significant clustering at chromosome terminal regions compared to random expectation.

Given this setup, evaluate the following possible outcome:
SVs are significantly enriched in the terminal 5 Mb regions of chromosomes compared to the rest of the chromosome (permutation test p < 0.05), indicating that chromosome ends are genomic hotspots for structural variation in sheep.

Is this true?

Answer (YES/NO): YES